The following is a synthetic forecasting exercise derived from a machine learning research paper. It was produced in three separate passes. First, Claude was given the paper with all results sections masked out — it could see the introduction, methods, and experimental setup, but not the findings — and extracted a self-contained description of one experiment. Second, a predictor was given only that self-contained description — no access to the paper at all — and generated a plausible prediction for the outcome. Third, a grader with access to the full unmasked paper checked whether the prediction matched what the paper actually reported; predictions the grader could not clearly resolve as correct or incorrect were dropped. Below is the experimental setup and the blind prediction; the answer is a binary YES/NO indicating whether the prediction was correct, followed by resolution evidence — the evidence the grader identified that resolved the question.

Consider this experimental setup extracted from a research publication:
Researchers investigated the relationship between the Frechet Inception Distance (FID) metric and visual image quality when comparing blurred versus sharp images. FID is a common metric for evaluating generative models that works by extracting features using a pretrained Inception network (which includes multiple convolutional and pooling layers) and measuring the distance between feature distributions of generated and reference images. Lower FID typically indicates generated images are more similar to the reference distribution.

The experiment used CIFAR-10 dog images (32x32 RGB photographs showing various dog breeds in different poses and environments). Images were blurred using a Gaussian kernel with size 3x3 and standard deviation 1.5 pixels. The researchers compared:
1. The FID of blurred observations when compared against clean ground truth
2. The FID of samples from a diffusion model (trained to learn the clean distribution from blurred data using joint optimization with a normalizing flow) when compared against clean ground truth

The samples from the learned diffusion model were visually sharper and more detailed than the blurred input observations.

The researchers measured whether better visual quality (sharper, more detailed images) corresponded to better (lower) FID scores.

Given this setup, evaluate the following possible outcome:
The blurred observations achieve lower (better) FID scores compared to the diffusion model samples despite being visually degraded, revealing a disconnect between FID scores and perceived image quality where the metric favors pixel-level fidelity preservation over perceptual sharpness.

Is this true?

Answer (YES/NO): YES